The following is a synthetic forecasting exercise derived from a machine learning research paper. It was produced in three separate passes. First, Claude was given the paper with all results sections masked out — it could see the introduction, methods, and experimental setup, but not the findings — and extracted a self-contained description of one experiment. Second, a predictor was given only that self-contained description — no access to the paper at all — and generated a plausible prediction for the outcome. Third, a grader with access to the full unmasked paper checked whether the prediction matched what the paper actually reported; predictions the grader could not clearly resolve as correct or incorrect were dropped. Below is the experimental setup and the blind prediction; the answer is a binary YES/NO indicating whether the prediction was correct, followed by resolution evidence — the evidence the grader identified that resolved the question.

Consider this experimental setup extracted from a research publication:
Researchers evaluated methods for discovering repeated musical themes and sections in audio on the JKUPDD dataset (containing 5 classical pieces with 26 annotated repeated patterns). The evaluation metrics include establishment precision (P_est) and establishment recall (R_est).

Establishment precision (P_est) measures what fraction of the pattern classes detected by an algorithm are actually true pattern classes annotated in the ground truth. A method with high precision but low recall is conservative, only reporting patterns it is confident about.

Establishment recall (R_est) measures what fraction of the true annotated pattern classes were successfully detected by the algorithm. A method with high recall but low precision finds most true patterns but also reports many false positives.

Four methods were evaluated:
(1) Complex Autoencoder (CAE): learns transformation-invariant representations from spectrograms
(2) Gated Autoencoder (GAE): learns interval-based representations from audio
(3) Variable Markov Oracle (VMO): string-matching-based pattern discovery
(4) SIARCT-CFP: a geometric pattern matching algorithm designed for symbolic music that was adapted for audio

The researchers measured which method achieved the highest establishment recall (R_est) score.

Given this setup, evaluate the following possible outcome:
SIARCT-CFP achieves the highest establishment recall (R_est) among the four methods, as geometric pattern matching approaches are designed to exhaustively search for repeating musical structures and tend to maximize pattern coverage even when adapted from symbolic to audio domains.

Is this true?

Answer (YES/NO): YES